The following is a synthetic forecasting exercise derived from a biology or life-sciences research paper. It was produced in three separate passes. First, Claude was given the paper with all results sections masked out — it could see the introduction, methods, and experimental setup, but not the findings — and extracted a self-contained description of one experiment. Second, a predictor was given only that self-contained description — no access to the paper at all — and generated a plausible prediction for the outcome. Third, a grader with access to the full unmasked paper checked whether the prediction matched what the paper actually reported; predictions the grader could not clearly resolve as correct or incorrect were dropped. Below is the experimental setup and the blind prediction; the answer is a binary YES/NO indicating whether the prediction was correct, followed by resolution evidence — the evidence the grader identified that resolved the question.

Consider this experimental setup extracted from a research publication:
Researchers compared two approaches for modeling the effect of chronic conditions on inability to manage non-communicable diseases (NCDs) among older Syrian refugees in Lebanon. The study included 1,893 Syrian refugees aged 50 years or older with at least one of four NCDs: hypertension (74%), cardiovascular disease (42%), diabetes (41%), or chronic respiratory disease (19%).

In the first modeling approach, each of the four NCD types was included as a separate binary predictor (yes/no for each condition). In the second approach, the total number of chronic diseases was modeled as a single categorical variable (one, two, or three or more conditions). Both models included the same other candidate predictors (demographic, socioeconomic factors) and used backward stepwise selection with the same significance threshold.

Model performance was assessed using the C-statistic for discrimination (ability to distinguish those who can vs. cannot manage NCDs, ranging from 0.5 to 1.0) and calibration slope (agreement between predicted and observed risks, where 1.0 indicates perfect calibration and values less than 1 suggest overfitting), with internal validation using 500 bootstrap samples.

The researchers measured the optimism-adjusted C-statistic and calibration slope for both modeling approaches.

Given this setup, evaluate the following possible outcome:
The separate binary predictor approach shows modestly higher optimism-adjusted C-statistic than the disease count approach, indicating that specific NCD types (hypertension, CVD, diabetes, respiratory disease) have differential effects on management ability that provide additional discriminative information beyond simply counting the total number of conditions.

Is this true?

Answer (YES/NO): YES